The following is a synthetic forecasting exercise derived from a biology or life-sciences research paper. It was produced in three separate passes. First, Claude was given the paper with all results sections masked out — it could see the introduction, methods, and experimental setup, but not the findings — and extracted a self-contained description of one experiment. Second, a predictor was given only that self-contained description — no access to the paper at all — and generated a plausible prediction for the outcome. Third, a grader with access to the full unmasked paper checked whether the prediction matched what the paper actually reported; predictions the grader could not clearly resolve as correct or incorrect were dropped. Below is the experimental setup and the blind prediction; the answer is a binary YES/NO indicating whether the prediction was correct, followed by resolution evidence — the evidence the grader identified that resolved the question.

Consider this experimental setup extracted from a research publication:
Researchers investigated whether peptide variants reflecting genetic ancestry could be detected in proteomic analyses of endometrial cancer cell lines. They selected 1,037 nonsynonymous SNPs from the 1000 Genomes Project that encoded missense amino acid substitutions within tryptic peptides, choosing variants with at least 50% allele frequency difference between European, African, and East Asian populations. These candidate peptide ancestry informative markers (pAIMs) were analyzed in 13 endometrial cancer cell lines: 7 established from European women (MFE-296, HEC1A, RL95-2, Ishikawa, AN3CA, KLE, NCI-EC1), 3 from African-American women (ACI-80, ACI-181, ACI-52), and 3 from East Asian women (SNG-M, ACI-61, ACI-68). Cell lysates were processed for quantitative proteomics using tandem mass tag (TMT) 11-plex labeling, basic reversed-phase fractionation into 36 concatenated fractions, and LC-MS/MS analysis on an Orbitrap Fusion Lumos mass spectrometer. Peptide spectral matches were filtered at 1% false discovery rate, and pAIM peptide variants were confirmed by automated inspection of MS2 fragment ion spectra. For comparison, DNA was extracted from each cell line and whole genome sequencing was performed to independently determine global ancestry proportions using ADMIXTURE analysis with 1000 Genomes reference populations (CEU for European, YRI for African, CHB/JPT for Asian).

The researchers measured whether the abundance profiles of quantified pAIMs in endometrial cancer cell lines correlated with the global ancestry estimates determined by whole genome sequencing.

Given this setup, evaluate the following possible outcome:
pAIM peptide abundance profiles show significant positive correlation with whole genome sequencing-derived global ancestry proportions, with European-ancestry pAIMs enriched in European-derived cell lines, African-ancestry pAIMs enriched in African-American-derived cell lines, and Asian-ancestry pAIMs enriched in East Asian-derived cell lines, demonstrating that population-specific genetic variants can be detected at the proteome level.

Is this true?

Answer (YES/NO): YES